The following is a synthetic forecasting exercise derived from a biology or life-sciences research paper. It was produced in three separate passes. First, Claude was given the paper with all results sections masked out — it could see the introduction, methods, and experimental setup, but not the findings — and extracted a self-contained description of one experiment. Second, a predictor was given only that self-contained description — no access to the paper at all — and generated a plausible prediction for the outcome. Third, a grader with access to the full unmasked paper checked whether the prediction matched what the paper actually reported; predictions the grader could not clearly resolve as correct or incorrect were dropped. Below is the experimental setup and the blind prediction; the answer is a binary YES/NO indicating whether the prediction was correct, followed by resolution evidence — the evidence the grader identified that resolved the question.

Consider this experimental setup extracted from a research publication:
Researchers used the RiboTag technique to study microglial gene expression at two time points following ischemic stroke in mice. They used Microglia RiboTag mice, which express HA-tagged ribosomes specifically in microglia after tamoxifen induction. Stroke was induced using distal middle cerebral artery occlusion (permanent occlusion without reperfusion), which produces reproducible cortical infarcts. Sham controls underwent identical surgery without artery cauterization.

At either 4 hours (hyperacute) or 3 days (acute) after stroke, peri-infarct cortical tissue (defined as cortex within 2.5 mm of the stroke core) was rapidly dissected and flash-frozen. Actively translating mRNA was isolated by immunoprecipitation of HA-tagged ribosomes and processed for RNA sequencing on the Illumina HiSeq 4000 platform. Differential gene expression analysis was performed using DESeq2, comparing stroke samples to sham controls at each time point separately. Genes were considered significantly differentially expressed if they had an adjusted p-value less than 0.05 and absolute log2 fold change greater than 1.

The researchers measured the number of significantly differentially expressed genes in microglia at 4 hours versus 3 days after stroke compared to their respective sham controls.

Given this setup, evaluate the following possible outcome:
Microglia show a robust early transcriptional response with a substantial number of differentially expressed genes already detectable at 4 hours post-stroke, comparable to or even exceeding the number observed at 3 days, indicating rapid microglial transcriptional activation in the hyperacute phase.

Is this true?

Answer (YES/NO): NO